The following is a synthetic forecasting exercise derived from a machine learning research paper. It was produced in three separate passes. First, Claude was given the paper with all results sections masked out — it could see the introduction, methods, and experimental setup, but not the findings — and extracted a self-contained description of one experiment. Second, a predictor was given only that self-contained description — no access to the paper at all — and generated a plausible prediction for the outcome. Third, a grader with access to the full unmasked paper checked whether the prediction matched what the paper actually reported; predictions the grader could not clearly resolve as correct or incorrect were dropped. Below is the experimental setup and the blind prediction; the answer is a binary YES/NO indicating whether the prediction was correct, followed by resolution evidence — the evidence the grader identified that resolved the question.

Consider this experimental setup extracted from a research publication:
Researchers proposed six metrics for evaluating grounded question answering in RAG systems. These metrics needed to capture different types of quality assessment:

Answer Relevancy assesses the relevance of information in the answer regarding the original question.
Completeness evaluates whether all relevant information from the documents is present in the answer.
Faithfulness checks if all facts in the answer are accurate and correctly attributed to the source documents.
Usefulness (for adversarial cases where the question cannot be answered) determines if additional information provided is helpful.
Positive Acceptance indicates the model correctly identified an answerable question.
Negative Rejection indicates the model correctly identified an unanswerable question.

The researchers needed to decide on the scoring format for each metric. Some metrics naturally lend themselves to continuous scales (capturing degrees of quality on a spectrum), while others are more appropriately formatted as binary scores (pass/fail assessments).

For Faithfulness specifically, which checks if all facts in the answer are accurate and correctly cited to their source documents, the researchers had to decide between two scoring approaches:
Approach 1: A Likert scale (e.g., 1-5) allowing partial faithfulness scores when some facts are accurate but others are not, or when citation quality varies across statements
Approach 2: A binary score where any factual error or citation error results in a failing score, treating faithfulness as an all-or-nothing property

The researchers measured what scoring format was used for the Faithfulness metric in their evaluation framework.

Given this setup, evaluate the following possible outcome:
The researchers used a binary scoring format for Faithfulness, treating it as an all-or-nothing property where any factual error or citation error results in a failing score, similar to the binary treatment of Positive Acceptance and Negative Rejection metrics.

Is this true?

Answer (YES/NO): YES